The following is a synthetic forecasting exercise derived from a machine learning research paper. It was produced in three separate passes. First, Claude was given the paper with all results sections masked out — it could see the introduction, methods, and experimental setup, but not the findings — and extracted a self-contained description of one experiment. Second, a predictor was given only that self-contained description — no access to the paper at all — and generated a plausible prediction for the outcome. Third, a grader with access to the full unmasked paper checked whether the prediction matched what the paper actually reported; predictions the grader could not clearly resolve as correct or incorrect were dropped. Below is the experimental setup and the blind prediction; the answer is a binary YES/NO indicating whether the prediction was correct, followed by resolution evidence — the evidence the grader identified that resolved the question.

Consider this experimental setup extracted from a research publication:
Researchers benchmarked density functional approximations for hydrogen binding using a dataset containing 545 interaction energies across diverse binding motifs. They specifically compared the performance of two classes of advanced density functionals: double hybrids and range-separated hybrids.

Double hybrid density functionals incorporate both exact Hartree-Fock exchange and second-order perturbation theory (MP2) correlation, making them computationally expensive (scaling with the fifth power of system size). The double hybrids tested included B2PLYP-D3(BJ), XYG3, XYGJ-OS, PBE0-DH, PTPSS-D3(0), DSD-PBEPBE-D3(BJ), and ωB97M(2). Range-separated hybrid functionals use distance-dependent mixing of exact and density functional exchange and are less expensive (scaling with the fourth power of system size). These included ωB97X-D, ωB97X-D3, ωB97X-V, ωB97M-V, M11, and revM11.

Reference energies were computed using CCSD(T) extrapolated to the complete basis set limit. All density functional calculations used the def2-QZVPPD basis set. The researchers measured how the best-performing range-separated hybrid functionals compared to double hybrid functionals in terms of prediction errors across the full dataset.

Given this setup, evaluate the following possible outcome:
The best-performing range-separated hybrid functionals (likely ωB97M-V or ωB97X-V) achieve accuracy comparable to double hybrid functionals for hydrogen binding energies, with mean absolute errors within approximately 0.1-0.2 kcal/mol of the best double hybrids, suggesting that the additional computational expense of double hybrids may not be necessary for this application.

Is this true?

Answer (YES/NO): NO